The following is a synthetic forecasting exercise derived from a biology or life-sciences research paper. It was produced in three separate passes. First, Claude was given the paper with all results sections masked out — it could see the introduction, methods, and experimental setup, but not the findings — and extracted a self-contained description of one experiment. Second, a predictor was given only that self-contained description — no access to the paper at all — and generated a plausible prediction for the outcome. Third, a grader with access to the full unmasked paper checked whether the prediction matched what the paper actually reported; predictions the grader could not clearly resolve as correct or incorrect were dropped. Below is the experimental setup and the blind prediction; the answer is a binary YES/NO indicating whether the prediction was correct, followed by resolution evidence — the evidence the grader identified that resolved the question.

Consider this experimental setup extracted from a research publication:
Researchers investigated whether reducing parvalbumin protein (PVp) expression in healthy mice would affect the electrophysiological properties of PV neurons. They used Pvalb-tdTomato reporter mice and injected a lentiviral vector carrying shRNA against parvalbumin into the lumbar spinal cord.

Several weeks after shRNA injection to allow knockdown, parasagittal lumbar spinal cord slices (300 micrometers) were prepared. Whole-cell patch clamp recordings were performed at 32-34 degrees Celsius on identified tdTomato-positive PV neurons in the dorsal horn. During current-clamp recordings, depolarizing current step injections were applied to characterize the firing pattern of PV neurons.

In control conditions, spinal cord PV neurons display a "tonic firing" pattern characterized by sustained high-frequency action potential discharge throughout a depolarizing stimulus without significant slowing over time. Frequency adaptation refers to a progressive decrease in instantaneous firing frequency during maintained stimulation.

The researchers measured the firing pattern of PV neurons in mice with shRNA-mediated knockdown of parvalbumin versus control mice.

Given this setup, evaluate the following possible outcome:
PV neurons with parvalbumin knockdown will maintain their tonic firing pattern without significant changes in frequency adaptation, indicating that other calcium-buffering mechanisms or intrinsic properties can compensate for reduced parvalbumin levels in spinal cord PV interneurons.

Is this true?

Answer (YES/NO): NO